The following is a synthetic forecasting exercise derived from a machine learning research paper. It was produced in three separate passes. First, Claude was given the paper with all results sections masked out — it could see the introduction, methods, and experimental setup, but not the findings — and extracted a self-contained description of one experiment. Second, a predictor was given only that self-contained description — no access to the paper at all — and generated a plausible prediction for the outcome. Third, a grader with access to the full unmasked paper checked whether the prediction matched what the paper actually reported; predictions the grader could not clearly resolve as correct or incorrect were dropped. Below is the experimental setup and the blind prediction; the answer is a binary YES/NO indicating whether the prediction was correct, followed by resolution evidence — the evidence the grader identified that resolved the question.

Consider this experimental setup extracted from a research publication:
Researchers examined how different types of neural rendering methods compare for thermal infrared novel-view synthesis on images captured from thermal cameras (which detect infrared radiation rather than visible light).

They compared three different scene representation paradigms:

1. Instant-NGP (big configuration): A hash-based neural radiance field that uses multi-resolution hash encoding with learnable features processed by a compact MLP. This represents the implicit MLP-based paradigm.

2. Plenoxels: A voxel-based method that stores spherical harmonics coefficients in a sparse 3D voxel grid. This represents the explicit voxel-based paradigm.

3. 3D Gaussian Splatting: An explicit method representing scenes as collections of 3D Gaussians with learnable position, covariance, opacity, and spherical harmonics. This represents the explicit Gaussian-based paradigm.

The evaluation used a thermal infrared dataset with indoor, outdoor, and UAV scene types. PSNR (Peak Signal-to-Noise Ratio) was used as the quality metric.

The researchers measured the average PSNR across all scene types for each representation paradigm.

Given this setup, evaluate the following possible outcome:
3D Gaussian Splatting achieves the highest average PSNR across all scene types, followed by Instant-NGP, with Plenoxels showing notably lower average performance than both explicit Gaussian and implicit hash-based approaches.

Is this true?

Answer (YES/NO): NO